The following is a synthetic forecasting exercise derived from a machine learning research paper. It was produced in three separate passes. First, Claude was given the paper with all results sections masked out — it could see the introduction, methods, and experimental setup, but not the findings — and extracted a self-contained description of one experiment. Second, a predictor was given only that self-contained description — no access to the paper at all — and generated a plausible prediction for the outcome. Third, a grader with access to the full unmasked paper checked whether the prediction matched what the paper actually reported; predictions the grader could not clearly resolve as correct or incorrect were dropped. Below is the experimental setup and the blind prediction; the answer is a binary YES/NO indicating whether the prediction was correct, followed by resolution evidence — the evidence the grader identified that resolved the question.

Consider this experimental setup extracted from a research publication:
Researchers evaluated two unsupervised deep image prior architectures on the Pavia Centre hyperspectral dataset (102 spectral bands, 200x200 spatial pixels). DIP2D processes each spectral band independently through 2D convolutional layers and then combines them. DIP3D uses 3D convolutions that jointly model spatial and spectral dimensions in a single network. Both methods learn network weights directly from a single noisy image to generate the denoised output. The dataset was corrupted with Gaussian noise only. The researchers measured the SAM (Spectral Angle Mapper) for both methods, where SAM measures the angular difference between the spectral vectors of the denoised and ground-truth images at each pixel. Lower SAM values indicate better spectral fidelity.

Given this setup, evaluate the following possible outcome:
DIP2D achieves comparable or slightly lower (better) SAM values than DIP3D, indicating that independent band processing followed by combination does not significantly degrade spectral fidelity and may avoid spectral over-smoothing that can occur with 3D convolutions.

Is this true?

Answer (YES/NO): YES